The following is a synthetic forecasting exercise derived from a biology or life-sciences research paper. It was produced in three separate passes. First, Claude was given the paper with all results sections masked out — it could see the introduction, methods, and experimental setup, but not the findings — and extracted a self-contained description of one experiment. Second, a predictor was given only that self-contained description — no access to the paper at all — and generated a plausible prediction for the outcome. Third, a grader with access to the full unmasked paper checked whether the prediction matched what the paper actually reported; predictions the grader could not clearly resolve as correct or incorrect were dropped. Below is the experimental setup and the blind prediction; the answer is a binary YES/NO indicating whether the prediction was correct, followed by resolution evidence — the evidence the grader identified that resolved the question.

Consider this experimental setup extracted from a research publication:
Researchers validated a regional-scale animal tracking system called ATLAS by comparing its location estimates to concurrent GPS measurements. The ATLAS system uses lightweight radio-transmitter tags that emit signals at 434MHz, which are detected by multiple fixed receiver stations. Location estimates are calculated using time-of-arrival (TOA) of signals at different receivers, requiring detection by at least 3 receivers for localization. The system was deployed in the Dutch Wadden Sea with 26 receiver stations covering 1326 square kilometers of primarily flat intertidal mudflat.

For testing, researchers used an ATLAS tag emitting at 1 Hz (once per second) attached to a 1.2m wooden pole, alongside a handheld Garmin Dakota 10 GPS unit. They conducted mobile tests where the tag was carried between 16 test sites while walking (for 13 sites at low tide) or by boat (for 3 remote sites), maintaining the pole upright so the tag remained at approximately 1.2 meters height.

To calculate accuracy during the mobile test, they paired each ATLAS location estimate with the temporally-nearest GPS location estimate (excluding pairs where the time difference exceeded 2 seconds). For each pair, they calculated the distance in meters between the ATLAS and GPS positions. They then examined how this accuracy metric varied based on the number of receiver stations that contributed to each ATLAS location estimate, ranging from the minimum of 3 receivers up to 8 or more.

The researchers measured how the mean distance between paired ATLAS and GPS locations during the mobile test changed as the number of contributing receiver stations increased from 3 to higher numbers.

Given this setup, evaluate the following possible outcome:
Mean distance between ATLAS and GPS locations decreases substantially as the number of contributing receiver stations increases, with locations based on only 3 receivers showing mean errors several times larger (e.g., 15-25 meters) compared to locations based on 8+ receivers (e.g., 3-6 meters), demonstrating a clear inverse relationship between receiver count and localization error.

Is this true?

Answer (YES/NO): NO